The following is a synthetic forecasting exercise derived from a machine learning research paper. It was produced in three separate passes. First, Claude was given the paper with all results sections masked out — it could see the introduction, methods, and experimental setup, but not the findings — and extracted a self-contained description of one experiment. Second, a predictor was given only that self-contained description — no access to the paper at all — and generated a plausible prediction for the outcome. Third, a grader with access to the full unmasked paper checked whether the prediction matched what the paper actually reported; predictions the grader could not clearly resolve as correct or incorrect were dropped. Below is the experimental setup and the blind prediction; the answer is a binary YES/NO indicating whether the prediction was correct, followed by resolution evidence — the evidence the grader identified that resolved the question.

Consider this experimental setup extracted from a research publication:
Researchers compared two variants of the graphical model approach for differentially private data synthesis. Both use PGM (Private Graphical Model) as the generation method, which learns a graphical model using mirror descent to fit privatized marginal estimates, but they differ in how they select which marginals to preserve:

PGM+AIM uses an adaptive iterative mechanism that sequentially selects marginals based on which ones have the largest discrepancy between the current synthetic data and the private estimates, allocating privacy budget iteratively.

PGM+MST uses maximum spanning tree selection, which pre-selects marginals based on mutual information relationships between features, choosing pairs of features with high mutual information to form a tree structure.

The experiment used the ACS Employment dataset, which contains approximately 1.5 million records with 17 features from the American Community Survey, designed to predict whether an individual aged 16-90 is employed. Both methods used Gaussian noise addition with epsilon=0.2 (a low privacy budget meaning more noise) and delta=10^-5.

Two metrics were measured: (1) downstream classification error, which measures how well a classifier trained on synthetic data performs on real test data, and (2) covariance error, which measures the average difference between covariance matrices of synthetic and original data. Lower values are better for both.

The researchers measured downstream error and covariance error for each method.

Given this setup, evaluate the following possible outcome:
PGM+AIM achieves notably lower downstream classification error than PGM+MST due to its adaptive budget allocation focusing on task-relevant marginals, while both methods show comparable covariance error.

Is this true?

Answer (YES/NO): NO